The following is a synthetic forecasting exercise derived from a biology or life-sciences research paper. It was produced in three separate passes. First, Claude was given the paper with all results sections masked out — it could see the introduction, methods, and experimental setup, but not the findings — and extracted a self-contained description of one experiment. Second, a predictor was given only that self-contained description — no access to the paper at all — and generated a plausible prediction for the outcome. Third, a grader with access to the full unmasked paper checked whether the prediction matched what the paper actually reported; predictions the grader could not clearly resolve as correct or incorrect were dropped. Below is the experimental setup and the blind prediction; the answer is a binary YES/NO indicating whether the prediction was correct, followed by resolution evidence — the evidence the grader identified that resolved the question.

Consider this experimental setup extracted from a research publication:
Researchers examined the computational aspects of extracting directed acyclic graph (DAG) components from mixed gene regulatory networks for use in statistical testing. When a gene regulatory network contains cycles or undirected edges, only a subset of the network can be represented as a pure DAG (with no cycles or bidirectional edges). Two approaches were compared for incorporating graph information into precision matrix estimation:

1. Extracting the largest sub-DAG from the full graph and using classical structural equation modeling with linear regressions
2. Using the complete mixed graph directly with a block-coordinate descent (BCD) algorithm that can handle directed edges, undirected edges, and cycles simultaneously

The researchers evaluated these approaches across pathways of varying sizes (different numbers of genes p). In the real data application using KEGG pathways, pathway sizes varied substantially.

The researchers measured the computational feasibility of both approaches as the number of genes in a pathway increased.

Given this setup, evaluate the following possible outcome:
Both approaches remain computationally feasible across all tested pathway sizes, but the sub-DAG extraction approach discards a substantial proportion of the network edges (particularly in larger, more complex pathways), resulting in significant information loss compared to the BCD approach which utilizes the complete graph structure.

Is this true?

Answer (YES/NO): NO